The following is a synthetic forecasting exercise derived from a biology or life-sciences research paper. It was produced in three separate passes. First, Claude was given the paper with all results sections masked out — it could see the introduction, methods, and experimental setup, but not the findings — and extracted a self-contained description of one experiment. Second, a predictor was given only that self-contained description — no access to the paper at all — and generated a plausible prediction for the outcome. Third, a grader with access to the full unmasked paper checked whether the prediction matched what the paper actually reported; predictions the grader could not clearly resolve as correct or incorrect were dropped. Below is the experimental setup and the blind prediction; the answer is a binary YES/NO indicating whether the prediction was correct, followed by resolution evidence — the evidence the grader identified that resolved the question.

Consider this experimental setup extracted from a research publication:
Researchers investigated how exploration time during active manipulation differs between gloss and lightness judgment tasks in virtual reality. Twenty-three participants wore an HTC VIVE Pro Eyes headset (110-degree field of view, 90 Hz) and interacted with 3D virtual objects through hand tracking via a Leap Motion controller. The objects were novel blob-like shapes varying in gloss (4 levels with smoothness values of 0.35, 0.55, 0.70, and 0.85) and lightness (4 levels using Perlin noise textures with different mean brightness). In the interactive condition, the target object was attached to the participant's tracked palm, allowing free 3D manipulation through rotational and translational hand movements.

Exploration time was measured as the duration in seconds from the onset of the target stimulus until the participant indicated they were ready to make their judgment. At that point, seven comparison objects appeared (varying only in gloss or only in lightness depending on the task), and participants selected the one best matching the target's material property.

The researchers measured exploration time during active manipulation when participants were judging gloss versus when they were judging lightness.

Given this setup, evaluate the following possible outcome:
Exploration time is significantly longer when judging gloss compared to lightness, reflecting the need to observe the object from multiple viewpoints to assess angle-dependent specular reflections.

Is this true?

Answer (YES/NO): YES